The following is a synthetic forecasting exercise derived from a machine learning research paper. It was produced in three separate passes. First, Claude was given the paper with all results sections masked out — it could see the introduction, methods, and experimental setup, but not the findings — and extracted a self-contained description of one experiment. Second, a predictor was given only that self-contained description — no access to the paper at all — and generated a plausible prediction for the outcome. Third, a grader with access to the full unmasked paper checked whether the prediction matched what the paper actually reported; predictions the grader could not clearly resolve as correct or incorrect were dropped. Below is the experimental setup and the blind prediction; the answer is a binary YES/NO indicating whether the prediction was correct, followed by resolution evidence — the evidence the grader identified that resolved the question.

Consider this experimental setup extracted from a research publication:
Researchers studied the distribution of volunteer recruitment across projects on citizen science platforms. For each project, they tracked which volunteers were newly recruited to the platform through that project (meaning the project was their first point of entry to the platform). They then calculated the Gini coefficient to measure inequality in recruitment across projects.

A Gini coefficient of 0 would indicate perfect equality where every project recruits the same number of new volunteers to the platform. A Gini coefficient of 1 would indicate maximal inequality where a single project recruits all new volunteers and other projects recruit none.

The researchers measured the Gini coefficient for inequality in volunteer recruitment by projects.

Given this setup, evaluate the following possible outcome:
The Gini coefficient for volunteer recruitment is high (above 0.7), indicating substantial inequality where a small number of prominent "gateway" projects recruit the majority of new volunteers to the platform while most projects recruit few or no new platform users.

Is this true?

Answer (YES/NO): NO